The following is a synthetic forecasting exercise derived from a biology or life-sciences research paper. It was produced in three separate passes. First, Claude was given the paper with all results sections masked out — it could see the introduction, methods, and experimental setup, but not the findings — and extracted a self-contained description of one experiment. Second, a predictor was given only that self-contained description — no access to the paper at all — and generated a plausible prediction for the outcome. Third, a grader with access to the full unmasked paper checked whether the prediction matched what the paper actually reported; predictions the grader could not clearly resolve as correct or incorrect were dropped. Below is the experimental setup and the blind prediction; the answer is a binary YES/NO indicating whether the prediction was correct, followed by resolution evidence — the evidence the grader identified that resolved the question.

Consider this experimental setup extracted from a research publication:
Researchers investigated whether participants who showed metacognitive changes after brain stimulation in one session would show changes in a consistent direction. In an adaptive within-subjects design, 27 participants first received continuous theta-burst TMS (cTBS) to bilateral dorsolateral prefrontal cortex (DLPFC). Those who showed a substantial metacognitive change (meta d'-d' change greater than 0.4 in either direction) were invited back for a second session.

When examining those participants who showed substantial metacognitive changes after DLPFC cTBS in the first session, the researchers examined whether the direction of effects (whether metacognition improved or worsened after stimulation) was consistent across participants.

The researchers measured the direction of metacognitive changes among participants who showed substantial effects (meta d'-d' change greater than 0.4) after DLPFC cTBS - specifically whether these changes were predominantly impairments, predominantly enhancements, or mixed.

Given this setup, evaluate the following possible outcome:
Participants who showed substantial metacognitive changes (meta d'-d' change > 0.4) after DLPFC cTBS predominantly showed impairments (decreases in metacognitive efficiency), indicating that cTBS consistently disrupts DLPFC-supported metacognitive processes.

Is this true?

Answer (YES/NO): NO